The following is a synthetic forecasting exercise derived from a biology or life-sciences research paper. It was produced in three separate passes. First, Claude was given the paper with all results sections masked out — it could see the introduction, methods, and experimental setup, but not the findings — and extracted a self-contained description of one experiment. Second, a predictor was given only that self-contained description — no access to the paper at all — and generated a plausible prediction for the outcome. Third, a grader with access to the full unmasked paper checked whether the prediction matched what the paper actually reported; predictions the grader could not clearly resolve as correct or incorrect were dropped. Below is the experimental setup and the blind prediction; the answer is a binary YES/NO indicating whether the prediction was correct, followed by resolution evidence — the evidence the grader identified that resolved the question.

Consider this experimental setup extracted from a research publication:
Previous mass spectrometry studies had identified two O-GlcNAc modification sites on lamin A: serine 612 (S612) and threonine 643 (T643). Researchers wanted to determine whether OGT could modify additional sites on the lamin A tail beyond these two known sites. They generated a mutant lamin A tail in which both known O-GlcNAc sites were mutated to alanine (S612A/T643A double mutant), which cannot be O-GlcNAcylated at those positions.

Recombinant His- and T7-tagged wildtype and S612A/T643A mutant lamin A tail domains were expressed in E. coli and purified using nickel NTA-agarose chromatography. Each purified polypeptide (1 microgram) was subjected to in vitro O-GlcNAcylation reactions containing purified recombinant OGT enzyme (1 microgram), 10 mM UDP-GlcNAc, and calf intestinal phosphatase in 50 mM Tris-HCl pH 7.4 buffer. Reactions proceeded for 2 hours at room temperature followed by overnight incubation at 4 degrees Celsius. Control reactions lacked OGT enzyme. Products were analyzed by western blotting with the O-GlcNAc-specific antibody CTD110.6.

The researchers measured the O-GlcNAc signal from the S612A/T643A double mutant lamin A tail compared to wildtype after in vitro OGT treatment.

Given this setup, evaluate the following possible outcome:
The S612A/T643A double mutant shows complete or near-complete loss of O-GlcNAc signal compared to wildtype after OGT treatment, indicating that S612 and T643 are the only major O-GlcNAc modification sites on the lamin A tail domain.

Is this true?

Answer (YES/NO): NO